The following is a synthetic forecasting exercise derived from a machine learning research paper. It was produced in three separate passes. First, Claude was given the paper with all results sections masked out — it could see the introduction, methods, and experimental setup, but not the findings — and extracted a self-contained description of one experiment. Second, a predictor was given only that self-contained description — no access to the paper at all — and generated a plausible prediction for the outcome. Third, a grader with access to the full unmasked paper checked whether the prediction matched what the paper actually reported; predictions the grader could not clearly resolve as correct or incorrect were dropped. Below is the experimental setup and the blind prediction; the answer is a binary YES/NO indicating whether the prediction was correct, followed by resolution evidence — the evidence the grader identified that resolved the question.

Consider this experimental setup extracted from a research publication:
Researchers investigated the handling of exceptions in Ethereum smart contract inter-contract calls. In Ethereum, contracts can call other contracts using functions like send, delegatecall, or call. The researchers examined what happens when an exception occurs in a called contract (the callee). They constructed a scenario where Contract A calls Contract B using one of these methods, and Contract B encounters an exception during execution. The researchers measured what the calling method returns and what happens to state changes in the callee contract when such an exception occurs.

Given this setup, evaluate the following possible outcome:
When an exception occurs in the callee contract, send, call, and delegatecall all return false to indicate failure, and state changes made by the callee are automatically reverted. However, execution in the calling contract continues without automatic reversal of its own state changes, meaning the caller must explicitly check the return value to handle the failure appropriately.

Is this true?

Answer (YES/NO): YES